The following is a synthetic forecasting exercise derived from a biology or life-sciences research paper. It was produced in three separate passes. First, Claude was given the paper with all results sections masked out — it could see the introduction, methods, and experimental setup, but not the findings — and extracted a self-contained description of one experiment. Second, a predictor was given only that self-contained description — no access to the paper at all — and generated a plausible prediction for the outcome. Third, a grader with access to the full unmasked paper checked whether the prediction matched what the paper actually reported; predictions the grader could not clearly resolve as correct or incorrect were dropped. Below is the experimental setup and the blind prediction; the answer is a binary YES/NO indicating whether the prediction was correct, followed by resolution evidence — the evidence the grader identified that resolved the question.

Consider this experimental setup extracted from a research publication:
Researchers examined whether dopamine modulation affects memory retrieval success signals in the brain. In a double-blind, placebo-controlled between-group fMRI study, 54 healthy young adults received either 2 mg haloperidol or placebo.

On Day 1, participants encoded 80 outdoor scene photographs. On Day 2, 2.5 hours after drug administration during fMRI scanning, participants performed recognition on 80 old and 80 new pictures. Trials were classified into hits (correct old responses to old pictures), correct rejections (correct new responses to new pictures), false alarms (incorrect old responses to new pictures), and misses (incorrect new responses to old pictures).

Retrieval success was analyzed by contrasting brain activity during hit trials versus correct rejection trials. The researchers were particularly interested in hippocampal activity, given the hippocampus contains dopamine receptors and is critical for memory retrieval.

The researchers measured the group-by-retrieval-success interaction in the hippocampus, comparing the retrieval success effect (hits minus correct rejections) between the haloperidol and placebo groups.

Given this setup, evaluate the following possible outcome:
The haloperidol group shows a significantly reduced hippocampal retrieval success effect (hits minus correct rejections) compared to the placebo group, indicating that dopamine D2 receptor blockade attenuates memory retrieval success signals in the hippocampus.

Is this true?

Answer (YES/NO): NO